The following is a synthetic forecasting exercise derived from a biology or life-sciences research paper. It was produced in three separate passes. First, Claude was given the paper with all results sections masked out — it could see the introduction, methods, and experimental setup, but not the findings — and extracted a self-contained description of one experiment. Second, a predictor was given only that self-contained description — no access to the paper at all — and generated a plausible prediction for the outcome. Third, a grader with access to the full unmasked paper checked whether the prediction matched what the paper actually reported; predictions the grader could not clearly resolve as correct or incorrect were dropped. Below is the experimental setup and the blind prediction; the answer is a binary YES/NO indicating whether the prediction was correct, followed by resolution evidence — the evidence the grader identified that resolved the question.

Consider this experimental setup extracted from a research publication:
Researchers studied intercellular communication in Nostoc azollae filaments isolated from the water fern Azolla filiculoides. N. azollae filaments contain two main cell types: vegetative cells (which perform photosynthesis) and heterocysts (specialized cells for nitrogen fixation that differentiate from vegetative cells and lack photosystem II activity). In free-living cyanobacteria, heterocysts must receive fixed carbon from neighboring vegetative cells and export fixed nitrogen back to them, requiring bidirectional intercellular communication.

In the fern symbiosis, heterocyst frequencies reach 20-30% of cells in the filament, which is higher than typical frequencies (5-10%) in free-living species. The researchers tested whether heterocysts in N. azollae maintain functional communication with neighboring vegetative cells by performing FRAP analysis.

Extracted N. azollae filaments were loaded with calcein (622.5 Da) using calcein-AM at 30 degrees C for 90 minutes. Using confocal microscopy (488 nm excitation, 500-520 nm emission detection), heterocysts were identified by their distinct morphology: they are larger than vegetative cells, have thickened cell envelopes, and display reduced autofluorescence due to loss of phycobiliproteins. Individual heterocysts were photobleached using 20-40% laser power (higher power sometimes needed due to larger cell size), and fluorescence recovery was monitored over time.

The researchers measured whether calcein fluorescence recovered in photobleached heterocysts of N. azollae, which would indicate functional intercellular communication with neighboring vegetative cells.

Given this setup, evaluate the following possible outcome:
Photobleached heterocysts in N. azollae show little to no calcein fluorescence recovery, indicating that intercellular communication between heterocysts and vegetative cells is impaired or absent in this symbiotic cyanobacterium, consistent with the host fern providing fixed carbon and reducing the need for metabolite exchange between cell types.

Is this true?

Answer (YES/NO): NO